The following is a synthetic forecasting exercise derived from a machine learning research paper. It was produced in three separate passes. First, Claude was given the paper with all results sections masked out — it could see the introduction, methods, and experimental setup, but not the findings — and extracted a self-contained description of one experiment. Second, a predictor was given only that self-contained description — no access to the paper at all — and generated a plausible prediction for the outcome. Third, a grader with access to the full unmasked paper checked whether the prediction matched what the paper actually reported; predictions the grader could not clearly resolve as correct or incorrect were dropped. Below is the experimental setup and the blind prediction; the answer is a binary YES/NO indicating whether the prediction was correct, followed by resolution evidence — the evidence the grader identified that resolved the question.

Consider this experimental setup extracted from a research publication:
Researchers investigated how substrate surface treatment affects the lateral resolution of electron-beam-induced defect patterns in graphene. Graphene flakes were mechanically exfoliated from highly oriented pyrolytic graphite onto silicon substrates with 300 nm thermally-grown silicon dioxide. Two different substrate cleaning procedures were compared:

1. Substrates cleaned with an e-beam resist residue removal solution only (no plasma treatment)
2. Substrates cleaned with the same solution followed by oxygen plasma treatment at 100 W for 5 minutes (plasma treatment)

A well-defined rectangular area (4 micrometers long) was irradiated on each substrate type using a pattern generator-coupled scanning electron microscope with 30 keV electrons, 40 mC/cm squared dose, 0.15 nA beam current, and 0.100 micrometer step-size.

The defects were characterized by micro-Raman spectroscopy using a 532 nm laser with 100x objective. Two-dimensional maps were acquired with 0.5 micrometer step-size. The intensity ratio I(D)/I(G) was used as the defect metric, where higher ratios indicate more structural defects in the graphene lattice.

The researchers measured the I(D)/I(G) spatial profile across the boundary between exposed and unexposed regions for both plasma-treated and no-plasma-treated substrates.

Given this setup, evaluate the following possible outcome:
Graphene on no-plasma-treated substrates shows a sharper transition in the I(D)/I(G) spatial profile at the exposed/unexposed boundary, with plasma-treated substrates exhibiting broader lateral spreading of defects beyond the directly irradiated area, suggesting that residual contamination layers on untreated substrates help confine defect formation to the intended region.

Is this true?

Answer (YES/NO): NO